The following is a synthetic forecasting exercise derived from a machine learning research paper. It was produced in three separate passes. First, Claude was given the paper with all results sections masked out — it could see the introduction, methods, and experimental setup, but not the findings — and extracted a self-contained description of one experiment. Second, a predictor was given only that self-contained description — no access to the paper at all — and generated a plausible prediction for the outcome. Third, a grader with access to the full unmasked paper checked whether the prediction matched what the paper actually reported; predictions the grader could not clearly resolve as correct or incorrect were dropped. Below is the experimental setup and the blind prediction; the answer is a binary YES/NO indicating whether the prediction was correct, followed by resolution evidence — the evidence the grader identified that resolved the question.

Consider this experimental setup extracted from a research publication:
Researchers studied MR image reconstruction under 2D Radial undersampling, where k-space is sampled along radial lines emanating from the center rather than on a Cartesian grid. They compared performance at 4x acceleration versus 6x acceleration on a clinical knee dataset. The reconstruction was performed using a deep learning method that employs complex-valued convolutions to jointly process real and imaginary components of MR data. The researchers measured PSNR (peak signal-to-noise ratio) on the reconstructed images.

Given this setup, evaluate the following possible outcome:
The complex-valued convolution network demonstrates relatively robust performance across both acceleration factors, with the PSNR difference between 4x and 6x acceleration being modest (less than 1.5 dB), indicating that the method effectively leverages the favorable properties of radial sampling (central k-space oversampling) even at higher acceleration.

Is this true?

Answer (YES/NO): NO